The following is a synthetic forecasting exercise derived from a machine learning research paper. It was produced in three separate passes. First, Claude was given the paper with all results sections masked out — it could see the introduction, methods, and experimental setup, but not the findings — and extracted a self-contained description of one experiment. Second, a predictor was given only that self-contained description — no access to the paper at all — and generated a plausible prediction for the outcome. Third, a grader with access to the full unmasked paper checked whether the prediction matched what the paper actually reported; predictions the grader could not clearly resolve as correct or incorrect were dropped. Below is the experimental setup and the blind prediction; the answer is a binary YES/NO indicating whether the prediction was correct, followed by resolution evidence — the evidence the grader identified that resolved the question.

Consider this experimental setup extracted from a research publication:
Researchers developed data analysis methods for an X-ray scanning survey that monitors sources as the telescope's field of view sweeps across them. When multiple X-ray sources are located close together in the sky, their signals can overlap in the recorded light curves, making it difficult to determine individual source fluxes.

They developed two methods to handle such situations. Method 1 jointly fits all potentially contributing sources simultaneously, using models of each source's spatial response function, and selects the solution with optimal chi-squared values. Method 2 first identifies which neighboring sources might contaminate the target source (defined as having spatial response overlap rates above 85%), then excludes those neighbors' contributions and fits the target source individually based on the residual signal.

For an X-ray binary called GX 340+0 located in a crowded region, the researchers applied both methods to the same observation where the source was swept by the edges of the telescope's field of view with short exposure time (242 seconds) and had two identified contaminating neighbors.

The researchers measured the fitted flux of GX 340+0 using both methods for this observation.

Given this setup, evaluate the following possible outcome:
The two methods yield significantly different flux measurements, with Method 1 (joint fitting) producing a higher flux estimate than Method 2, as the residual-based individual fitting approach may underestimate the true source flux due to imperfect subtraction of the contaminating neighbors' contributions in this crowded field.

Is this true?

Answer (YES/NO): NO